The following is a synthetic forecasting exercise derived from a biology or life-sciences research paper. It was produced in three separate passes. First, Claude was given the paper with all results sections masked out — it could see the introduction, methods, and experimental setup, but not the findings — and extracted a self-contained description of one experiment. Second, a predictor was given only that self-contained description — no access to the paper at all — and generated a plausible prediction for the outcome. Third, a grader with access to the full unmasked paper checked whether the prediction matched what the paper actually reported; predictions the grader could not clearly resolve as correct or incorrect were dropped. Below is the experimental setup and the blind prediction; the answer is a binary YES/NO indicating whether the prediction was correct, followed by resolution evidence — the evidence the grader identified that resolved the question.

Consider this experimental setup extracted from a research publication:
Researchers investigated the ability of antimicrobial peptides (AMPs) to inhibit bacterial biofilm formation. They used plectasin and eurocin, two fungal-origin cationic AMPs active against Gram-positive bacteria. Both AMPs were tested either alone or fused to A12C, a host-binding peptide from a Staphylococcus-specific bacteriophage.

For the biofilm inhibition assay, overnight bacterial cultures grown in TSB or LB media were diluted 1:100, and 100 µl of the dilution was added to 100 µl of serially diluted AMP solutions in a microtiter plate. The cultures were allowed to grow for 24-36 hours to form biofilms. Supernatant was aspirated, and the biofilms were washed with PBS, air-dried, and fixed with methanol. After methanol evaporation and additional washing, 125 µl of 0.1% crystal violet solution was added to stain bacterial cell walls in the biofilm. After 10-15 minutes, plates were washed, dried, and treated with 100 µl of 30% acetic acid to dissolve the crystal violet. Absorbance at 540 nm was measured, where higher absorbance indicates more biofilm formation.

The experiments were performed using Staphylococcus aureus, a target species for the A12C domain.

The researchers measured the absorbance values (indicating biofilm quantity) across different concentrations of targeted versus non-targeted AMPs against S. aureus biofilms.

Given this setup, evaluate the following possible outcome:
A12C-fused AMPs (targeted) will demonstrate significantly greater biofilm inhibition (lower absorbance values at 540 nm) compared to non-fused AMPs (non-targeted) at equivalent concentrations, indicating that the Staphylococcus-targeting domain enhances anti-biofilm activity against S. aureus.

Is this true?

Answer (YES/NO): NO